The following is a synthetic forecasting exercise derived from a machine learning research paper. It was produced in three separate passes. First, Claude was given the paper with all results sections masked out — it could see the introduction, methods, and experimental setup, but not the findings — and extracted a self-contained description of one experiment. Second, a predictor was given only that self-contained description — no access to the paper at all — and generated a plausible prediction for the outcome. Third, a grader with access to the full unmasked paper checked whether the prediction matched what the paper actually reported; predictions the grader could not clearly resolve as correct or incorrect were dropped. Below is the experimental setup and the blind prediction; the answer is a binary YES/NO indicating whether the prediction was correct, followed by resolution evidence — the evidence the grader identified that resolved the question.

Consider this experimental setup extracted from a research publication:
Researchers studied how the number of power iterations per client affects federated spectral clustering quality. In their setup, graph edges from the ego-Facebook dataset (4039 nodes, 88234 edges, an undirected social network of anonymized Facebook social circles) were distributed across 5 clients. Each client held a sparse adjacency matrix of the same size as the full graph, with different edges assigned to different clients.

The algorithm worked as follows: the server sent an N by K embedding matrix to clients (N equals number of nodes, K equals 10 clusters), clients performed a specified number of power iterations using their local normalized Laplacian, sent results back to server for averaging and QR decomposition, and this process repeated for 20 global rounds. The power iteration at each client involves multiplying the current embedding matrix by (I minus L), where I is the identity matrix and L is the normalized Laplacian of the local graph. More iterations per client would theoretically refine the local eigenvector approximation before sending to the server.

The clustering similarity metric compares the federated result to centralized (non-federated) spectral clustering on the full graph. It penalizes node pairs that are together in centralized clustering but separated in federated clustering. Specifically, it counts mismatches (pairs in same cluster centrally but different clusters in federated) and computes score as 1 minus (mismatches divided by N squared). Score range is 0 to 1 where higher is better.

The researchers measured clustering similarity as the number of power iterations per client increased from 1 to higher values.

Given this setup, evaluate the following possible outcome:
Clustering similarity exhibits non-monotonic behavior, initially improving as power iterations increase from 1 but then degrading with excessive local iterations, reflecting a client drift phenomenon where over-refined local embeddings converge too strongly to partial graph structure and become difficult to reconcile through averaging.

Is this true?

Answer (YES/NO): YES